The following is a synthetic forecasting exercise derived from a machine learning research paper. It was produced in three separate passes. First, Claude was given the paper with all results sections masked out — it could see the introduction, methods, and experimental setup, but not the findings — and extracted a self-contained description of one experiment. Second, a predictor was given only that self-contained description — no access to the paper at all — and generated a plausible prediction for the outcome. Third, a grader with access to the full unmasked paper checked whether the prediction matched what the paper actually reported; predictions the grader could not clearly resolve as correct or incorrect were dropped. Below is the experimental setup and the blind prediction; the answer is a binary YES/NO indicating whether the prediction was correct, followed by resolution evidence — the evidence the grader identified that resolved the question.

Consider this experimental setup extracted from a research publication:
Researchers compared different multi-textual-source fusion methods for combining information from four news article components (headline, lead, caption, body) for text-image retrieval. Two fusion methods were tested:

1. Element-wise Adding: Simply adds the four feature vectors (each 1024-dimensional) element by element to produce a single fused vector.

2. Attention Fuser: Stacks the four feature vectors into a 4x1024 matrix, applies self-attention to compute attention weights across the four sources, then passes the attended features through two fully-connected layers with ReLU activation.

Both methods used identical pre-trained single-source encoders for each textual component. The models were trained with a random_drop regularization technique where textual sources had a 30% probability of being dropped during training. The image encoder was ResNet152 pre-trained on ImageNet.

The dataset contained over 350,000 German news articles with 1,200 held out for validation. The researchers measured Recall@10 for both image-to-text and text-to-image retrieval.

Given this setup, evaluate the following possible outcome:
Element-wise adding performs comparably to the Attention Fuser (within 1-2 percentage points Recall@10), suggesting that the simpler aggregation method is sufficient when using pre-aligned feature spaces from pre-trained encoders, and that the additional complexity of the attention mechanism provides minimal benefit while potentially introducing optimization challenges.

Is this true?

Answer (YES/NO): NO